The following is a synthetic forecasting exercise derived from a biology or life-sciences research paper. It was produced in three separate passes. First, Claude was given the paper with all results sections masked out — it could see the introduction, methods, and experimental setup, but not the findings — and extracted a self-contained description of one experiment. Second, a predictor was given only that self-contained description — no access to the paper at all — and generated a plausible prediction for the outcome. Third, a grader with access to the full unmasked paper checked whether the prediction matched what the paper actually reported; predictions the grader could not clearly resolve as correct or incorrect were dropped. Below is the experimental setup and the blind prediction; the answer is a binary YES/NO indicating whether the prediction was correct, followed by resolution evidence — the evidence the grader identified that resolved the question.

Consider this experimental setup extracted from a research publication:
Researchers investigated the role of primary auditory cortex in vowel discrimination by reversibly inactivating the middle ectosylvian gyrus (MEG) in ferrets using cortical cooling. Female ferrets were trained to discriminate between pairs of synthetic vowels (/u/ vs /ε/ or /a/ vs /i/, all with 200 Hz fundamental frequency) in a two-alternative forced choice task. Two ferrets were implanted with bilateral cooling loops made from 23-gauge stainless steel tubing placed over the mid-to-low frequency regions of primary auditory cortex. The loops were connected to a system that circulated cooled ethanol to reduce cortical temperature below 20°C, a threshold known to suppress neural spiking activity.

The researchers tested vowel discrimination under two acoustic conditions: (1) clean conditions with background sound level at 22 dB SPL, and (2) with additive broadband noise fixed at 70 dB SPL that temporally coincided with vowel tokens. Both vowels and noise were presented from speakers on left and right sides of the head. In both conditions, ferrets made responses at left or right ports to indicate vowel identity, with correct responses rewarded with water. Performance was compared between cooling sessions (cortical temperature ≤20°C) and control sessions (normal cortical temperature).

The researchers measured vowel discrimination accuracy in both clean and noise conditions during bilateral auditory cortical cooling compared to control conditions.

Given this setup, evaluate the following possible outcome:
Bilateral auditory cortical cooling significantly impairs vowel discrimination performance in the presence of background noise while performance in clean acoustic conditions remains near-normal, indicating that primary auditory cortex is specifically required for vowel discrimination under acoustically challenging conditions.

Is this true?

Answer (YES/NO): YES